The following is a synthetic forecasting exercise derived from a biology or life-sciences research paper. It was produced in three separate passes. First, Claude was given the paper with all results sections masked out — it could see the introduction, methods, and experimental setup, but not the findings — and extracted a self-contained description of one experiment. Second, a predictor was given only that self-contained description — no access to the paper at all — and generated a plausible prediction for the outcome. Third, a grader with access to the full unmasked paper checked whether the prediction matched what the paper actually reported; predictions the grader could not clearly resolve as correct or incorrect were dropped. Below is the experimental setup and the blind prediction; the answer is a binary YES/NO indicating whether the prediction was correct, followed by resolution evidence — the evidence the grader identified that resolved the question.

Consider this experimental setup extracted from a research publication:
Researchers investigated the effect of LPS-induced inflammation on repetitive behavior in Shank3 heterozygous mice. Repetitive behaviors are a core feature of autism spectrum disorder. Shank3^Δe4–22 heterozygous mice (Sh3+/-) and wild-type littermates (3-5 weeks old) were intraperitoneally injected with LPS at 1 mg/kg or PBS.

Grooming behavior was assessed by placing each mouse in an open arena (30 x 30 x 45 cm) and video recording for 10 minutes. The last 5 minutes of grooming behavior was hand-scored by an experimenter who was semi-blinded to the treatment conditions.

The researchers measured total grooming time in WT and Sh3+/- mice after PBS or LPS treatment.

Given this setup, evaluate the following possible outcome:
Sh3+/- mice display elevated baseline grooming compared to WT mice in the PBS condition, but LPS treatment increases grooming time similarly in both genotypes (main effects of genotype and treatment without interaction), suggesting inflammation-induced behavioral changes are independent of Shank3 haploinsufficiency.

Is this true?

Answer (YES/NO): NO